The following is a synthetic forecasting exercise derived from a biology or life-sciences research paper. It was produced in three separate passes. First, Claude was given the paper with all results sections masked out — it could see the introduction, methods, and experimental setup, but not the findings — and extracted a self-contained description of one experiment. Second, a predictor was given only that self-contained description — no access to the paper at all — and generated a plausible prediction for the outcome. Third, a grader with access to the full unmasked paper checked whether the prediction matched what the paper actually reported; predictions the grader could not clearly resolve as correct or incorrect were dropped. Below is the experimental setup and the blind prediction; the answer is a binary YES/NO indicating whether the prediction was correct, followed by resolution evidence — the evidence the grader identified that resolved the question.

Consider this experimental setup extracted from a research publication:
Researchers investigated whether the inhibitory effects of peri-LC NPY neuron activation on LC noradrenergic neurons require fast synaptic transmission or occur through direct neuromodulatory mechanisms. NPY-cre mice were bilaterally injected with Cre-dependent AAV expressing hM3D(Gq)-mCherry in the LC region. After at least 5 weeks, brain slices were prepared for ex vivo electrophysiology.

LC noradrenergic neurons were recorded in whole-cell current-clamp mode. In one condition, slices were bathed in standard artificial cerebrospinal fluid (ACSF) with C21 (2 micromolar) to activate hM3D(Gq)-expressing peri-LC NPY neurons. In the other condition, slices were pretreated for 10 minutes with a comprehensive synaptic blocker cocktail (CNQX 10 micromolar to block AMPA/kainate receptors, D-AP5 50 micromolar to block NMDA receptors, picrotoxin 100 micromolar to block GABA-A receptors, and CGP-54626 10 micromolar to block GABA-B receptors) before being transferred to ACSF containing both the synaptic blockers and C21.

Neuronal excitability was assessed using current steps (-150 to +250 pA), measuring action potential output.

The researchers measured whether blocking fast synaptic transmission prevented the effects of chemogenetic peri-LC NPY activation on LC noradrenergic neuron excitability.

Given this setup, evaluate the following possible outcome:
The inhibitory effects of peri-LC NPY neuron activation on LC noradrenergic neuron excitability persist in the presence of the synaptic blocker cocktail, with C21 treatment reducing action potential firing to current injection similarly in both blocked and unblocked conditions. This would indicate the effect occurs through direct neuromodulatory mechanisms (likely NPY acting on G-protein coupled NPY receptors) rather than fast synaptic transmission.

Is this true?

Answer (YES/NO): YES